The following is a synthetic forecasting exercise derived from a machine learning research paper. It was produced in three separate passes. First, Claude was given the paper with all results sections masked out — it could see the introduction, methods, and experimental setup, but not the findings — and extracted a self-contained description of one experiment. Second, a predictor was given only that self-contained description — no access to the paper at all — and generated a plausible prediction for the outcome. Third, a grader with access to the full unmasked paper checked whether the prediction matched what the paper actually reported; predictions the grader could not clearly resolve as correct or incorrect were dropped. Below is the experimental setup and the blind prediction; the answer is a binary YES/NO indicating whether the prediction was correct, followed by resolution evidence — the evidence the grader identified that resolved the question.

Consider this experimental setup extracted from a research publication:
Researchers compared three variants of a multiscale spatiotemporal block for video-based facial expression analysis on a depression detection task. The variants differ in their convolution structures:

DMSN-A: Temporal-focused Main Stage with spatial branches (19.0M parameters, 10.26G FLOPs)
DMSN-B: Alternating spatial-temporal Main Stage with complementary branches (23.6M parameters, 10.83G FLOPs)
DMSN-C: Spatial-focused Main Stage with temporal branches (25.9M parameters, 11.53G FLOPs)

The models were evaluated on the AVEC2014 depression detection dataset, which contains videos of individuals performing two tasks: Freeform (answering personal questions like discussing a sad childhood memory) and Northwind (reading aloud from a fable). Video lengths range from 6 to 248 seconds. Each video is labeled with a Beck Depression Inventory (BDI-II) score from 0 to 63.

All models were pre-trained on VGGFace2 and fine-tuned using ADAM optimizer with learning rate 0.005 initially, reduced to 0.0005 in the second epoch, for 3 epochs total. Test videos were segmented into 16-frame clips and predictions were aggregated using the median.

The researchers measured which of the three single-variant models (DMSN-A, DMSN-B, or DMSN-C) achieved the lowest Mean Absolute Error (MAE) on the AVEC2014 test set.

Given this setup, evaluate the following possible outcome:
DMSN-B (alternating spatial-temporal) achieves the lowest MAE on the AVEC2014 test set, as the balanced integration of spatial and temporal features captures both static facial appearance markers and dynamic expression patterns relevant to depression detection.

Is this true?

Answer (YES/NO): NO